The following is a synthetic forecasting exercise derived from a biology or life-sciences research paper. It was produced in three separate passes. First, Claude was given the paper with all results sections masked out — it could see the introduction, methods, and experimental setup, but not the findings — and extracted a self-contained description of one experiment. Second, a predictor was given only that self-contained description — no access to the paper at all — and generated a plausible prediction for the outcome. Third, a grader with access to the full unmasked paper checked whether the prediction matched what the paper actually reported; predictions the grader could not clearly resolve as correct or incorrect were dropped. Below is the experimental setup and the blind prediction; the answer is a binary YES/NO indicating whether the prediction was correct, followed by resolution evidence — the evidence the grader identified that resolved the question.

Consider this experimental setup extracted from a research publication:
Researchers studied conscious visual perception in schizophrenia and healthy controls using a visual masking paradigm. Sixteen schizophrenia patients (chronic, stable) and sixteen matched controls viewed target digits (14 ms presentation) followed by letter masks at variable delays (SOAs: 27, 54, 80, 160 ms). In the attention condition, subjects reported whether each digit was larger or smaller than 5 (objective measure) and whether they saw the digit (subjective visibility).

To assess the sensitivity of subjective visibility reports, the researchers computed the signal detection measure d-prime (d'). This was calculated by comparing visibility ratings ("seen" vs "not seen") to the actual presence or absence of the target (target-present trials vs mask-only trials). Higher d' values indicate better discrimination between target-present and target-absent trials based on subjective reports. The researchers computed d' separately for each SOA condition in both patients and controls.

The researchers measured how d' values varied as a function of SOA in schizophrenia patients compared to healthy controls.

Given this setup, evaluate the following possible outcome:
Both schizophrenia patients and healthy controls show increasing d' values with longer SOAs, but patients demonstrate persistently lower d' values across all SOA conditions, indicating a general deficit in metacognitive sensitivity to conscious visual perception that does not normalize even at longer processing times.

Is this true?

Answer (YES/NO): NO